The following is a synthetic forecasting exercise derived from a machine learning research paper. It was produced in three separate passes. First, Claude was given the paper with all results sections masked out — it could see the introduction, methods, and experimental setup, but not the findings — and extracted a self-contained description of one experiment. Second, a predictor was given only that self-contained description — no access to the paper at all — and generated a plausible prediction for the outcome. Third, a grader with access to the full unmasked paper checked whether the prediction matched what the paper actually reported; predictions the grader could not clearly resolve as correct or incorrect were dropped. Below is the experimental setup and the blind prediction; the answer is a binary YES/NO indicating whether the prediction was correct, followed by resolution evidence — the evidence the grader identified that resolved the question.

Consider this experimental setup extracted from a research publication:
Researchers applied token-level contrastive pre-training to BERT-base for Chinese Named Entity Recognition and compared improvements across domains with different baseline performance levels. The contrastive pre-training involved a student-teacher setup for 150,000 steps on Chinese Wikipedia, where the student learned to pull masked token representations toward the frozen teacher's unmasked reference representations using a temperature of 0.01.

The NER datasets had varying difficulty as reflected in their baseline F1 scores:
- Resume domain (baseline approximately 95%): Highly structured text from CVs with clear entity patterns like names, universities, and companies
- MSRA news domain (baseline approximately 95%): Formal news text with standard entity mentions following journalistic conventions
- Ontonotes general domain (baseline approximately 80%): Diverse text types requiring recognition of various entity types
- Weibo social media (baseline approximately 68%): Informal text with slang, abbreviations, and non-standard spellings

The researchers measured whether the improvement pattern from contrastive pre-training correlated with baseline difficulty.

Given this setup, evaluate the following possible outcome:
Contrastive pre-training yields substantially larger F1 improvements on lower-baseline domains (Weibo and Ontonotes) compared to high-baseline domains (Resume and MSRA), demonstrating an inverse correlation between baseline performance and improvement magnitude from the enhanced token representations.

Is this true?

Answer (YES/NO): NO